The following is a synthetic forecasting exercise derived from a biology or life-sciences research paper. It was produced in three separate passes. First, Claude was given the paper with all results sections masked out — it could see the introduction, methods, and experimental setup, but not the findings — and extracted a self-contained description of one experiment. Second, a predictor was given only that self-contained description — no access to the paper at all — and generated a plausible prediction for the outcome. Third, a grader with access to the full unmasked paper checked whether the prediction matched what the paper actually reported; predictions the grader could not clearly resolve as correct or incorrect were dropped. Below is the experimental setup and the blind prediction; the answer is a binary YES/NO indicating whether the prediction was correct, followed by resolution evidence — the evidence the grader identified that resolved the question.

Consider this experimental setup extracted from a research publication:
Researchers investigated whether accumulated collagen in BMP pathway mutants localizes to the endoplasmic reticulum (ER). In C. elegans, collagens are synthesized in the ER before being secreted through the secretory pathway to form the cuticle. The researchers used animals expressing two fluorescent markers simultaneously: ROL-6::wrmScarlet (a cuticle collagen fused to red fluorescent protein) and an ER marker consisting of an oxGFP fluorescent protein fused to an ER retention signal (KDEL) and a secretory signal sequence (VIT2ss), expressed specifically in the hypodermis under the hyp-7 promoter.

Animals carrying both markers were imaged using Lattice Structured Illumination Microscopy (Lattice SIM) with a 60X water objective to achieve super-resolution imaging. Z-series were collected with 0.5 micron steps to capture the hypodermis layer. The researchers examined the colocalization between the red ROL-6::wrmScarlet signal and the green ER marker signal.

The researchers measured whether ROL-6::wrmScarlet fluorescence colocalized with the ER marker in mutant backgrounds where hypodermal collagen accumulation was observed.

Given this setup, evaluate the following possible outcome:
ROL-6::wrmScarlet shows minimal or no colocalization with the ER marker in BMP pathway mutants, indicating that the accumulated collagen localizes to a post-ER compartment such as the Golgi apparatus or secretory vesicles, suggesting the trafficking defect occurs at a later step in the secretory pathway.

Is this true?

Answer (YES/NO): NO